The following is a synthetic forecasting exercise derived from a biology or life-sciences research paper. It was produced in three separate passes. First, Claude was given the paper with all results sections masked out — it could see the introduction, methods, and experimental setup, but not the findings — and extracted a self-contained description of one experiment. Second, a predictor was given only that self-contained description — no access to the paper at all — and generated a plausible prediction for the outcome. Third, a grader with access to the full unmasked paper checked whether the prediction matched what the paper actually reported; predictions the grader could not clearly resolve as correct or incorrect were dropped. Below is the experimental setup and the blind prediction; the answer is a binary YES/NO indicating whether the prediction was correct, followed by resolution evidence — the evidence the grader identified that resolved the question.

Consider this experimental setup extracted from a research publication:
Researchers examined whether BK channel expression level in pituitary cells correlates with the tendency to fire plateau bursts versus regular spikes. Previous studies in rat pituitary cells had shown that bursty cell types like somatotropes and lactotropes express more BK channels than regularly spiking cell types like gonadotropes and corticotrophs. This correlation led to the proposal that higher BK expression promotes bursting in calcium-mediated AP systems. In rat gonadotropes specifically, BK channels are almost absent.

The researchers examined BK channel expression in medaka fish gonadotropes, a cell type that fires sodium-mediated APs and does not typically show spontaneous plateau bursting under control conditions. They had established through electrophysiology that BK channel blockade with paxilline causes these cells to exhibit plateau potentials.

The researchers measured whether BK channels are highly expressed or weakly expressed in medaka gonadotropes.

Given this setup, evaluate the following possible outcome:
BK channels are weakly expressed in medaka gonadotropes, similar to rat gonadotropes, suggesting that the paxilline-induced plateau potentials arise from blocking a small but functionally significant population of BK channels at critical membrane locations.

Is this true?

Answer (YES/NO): NO